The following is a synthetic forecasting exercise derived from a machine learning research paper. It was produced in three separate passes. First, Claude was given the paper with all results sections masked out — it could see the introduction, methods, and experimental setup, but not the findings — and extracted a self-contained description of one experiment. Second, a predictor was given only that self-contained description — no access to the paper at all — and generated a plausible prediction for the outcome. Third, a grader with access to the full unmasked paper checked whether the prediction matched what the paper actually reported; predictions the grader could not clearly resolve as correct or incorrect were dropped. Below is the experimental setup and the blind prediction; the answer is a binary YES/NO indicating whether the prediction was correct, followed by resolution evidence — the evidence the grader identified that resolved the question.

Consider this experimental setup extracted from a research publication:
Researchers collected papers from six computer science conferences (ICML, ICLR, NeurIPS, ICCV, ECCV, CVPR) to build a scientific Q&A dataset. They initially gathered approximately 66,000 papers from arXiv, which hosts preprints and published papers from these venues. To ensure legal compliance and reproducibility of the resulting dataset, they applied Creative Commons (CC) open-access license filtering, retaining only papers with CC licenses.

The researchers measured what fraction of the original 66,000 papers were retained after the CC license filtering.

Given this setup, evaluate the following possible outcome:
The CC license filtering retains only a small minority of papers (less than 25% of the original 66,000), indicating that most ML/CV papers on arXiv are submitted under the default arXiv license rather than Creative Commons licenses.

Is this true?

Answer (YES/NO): YES